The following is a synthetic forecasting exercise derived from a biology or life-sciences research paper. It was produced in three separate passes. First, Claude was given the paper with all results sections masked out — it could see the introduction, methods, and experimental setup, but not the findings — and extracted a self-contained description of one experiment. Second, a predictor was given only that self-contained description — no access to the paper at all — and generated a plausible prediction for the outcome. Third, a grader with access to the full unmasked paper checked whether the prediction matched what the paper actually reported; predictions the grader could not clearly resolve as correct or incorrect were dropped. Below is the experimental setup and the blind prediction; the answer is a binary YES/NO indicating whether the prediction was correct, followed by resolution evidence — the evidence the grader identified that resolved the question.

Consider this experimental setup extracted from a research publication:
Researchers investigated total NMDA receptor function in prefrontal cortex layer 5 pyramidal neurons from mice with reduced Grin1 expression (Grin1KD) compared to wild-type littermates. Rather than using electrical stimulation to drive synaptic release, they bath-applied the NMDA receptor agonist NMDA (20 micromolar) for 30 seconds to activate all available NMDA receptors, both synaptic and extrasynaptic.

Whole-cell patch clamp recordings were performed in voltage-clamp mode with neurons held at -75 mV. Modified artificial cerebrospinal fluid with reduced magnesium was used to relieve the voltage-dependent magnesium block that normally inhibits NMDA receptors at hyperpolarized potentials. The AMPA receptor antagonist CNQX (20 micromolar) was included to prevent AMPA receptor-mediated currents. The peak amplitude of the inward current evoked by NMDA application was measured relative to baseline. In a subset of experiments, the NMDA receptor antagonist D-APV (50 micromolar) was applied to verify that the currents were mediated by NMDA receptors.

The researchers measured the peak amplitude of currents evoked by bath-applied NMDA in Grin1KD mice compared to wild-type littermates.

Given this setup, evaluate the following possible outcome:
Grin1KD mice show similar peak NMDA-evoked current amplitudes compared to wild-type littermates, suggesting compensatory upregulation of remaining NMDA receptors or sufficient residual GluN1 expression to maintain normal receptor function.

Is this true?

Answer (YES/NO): NO